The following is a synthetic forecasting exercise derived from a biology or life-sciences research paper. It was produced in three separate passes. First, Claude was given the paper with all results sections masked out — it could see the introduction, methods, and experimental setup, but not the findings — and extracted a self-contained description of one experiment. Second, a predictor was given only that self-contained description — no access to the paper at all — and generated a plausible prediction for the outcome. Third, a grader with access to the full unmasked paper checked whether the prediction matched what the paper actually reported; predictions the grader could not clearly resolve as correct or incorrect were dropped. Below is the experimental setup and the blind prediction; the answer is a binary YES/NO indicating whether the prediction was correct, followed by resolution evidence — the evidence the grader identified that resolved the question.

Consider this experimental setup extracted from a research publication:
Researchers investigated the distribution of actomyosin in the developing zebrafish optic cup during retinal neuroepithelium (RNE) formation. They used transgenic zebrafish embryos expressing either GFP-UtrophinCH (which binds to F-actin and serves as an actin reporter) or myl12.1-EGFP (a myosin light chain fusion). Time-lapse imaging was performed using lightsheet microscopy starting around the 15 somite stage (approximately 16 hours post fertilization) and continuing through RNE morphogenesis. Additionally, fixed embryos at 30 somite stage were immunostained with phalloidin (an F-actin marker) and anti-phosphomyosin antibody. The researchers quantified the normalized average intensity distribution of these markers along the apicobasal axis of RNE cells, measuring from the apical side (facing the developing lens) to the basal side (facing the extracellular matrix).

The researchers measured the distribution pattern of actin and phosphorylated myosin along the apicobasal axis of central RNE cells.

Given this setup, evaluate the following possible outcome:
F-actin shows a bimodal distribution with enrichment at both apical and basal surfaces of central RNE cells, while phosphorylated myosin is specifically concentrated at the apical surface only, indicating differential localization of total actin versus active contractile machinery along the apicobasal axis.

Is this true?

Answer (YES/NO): NO